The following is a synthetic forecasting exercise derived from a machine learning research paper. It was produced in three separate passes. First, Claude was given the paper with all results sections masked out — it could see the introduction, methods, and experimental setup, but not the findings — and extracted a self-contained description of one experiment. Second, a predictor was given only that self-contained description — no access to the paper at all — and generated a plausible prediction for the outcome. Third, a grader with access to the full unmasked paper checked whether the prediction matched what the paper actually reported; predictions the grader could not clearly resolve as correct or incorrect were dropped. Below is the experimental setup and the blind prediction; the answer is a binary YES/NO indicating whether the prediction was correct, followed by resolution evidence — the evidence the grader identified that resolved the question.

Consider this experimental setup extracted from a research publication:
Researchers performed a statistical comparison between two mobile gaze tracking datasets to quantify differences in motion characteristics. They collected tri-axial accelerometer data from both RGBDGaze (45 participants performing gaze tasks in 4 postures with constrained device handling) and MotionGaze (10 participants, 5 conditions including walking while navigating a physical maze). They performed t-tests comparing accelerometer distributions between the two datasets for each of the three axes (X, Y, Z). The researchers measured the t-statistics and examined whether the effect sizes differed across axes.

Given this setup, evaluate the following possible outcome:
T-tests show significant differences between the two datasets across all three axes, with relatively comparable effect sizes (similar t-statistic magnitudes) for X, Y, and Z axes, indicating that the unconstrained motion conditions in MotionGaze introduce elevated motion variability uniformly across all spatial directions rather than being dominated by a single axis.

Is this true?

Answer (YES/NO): NO